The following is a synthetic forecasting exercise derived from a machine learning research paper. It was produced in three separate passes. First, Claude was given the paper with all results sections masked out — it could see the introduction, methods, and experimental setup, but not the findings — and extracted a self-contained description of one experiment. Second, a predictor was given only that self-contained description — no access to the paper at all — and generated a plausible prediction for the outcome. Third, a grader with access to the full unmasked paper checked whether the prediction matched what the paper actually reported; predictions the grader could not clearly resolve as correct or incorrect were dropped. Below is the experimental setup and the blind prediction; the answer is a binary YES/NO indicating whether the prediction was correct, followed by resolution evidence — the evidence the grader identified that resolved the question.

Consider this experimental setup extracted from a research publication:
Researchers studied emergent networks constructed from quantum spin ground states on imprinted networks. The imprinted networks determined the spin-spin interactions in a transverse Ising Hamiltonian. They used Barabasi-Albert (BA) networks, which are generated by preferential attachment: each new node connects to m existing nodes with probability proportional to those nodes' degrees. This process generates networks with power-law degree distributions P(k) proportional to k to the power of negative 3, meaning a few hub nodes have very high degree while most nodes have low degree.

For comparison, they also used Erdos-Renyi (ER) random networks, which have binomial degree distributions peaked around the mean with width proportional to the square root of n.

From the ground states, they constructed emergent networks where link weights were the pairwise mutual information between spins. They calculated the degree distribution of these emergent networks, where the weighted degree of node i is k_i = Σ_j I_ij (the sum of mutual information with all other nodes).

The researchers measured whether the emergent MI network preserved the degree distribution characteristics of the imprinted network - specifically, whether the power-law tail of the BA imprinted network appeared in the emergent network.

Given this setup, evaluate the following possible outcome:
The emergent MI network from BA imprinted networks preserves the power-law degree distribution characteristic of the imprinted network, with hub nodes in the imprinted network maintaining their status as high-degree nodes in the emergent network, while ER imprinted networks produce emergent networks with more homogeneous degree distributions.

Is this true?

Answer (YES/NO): NO